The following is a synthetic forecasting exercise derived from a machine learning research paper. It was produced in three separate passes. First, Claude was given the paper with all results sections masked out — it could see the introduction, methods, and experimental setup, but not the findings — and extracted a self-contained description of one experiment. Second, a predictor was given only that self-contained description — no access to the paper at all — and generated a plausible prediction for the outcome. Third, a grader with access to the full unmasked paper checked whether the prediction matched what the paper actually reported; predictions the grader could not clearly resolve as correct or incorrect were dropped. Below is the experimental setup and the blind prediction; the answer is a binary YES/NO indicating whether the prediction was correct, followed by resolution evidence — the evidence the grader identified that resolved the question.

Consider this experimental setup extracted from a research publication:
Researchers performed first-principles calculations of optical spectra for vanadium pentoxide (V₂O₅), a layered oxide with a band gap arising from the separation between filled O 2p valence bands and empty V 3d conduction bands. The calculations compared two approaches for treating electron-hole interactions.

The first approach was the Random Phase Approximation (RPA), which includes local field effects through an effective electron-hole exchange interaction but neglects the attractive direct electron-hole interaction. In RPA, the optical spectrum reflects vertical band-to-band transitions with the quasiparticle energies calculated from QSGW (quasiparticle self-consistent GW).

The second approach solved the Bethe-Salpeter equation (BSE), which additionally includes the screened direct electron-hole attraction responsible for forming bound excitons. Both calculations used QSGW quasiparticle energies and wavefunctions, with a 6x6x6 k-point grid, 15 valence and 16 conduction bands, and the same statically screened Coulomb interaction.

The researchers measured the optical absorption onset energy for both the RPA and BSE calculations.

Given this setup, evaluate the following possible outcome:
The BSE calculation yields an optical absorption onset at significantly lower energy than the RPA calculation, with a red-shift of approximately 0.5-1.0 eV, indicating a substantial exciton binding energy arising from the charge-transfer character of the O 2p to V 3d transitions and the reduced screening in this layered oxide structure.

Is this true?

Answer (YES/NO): NO